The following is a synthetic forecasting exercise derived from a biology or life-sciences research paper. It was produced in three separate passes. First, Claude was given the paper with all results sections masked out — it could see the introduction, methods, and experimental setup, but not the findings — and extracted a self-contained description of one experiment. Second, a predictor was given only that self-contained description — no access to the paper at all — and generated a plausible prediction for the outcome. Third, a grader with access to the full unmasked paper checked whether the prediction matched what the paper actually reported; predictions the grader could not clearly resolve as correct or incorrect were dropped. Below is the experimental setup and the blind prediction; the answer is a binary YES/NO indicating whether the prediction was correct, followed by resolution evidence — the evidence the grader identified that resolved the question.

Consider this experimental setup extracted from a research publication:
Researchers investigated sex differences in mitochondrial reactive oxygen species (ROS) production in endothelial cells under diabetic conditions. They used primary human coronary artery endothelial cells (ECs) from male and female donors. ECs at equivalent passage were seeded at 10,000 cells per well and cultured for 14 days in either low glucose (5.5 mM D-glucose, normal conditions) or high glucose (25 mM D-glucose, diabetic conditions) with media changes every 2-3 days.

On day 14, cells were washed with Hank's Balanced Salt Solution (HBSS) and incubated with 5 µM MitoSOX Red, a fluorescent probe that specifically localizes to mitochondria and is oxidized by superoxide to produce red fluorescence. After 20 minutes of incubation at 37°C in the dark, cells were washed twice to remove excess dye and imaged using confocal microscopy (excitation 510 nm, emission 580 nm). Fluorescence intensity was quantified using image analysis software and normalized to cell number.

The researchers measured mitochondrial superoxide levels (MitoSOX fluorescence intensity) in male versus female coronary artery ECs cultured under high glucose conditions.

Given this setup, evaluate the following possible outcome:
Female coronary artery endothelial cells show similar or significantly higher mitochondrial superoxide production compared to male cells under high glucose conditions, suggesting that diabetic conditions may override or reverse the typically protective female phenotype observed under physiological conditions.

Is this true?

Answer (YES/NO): YES